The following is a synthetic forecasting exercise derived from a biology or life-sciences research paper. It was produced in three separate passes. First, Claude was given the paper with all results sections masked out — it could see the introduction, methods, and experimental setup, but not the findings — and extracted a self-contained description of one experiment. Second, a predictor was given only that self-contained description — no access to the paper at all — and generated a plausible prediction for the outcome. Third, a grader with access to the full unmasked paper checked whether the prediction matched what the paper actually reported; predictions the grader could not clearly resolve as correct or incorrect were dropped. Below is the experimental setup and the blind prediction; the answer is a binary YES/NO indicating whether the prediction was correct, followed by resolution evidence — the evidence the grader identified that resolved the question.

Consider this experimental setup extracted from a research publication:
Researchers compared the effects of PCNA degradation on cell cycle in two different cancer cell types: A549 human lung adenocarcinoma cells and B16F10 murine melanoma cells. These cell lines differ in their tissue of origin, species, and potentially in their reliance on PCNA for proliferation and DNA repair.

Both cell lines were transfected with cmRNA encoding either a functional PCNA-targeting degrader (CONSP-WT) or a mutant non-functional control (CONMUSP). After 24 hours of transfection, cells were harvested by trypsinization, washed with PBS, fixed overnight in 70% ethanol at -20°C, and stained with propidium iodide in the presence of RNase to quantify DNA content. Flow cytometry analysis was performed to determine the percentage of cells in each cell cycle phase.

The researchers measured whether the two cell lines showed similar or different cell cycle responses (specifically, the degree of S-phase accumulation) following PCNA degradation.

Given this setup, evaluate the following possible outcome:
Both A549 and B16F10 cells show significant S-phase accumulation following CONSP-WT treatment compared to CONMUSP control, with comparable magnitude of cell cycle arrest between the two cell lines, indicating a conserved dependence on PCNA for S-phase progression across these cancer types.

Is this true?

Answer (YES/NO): NO